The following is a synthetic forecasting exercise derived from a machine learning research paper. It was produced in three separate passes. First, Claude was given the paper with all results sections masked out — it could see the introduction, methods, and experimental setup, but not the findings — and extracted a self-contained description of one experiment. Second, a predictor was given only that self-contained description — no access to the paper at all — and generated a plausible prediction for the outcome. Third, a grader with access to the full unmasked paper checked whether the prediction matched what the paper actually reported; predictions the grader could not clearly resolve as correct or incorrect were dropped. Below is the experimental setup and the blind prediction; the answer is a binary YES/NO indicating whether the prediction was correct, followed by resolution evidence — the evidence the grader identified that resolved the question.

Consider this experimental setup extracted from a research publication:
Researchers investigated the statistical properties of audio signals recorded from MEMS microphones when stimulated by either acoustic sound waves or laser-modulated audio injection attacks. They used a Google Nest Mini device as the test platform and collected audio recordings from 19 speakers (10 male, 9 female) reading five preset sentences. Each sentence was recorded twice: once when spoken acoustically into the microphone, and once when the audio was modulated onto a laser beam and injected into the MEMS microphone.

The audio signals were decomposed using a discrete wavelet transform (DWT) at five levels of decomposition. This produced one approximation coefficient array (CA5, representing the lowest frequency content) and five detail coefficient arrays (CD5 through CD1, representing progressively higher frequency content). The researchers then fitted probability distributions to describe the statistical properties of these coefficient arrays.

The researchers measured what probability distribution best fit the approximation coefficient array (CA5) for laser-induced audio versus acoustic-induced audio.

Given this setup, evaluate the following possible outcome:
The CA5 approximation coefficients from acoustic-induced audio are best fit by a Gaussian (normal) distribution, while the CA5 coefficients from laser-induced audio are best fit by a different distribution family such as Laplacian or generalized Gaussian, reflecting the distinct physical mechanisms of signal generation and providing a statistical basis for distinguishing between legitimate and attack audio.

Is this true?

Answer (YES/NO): NO